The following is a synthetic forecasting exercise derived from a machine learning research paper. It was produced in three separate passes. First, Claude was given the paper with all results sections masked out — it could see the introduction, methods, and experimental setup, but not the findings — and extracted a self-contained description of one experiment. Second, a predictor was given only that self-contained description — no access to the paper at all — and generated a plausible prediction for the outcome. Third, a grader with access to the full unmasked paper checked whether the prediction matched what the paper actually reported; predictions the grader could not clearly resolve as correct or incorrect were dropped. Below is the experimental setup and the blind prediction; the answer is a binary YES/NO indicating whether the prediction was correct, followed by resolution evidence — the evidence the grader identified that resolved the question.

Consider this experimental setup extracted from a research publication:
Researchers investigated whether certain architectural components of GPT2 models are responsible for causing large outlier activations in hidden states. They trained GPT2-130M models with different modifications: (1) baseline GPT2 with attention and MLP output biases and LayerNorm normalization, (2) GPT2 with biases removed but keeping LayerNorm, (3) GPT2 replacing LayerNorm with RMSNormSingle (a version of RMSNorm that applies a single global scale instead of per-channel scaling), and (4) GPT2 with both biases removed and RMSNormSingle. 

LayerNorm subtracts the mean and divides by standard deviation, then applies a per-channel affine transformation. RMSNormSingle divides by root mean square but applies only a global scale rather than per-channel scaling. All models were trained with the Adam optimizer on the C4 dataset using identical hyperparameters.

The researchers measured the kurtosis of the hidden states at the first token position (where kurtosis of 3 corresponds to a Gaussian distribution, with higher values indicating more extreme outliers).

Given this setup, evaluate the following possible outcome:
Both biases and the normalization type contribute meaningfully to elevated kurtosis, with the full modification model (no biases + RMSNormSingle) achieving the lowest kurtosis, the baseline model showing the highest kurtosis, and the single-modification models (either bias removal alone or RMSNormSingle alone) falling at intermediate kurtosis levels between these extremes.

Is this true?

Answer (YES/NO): NO